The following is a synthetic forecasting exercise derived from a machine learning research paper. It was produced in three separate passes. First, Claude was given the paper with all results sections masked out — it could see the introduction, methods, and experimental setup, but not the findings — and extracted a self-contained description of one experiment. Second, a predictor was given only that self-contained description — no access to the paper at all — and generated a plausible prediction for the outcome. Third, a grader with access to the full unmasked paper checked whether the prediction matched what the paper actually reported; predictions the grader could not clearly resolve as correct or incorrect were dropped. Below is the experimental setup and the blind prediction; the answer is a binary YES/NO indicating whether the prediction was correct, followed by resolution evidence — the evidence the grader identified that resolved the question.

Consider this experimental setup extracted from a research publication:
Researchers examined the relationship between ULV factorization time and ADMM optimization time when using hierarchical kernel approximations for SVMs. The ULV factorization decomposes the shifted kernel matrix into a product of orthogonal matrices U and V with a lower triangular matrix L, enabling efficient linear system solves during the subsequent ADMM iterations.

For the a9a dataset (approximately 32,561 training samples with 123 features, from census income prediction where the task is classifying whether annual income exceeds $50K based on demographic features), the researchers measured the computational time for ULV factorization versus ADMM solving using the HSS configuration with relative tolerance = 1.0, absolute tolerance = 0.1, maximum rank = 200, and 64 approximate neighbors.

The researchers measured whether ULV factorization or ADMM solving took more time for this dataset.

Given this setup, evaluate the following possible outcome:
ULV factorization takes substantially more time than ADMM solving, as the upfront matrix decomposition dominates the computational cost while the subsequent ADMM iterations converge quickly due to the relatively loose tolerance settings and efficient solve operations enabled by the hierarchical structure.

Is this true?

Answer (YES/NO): YES